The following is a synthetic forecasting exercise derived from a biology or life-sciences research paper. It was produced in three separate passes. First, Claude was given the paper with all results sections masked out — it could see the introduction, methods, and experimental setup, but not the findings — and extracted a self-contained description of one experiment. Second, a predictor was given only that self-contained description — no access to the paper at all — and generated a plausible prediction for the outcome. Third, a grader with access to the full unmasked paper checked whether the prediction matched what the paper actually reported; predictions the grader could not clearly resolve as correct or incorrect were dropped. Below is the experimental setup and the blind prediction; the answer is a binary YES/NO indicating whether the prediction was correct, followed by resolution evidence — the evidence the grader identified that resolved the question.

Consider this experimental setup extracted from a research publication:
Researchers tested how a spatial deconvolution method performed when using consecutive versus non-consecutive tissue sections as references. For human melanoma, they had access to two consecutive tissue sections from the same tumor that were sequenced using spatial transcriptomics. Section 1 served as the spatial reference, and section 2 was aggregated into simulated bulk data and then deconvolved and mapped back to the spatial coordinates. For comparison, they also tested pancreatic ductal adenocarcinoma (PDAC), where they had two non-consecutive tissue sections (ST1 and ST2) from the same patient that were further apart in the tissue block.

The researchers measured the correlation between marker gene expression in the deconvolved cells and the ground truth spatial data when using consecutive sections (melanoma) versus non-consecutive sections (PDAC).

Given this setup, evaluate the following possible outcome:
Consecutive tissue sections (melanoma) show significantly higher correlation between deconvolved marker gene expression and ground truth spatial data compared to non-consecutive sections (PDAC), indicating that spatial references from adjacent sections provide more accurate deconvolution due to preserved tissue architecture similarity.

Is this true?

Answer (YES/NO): NO